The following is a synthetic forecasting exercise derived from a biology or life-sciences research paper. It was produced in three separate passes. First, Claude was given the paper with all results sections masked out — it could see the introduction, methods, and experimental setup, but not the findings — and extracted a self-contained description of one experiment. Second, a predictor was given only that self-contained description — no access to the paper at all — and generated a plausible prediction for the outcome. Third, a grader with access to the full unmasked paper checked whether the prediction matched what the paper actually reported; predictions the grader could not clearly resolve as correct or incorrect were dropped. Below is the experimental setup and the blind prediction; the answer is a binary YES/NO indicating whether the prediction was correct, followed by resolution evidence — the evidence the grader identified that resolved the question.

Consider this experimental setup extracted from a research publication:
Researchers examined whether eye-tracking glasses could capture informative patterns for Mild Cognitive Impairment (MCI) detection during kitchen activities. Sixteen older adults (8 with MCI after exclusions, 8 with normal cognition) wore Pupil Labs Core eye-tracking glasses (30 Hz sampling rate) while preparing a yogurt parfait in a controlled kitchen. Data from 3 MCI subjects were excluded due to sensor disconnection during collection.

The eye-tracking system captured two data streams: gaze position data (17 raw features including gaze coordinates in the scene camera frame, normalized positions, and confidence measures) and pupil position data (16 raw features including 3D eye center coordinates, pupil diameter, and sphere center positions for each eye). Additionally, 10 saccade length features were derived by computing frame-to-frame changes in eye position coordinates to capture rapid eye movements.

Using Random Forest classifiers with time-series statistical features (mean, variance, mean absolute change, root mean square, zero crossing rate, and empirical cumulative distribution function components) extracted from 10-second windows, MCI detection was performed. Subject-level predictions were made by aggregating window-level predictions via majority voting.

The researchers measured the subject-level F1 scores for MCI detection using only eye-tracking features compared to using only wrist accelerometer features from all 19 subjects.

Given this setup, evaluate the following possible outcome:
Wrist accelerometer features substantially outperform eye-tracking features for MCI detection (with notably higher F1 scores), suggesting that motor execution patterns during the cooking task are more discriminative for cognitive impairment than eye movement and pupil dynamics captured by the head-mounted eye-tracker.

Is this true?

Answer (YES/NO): NO